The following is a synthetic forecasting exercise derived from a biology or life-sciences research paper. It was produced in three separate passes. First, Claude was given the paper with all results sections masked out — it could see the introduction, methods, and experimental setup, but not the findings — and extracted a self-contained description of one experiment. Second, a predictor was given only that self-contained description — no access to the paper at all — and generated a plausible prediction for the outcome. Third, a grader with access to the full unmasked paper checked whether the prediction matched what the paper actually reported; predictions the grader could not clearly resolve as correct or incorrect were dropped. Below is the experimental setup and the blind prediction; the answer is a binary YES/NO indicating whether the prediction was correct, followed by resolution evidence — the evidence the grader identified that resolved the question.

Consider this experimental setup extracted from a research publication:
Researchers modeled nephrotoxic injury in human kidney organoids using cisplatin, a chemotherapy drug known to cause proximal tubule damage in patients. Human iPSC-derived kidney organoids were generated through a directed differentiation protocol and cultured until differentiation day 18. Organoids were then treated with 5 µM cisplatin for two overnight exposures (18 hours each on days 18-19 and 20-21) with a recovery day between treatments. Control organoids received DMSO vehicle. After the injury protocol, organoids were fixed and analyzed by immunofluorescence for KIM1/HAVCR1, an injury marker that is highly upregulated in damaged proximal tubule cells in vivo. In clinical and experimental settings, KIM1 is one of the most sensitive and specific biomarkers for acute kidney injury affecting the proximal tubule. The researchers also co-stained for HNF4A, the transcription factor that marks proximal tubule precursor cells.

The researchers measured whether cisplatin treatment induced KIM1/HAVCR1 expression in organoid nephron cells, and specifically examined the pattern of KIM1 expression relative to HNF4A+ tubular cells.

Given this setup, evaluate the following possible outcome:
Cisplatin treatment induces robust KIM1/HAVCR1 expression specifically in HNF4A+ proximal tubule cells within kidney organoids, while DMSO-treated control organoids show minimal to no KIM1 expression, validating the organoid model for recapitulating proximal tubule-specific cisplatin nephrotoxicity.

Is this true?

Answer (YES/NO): YES